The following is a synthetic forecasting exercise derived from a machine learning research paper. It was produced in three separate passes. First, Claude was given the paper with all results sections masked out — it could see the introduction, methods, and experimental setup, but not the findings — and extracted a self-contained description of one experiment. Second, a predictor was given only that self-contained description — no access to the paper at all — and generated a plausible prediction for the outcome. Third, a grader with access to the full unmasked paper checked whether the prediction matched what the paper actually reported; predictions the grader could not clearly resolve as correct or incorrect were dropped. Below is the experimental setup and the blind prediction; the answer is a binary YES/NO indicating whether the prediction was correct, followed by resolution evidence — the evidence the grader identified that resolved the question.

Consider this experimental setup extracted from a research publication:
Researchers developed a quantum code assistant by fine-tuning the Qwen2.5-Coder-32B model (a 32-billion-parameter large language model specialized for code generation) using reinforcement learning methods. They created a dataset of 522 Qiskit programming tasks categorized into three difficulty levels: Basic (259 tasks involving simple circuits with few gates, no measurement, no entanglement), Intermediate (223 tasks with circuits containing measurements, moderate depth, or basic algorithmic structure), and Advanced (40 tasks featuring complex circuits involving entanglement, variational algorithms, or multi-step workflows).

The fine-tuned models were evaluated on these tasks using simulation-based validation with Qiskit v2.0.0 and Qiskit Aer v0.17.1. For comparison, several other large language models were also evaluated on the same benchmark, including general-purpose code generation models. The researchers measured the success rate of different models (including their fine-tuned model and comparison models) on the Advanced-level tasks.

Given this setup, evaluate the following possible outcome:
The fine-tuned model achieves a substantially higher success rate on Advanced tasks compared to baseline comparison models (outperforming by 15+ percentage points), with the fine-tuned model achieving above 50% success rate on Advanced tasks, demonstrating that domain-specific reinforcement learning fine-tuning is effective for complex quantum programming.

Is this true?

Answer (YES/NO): NO